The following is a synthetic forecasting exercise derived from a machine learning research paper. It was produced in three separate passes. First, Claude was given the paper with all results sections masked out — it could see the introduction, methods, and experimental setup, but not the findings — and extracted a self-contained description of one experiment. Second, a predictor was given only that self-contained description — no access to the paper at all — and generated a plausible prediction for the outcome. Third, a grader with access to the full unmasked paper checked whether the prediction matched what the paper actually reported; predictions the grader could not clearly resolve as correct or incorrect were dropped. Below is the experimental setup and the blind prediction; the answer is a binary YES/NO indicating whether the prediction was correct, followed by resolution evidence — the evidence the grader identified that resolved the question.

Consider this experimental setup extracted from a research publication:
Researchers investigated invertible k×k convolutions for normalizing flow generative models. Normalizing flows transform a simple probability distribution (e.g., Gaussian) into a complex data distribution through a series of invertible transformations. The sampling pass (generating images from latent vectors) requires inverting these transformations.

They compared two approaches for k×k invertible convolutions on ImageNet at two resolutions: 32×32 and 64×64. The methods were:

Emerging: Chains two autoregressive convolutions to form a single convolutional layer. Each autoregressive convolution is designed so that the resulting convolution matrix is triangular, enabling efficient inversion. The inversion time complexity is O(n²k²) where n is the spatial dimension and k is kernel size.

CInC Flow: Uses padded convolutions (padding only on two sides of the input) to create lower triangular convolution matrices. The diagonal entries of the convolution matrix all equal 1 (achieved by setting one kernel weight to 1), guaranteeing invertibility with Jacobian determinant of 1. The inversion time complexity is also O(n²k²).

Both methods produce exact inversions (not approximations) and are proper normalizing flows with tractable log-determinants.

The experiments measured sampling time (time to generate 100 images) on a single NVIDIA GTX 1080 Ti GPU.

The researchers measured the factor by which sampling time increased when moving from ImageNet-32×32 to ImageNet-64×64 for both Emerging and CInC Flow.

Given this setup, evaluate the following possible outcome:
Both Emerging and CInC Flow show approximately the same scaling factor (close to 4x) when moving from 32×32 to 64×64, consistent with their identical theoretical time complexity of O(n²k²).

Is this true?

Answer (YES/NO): NO